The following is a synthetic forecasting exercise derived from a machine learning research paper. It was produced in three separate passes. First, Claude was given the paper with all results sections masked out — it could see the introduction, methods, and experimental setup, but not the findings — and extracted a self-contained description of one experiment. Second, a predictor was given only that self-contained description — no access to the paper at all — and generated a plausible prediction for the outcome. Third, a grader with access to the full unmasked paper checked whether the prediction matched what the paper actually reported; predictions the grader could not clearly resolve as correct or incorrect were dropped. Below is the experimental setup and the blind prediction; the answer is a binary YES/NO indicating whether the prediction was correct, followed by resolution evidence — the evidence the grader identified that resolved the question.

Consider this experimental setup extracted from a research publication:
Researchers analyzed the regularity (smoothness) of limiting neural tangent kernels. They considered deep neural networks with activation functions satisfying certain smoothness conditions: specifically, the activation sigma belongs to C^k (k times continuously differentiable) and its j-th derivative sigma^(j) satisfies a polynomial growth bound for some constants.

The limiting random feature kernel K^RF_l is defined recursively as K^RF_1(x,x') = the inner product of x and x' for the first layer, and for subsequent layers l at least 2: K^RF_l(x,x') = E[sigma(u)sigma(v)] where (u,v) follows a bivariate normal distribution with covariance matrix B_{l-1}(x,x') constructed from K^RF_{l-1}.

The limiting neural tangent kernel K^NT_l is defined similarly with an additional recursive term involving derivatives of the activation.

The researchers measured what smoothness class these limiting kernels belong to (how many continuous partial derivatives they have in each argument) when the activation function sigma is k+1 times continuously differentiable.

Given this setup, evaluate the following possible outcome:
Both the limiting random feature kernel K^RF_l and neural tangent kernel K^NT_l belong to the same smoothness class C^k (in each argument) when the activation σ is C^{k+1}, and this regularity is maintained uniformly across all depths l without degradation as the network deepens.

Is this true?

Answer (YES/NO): NO